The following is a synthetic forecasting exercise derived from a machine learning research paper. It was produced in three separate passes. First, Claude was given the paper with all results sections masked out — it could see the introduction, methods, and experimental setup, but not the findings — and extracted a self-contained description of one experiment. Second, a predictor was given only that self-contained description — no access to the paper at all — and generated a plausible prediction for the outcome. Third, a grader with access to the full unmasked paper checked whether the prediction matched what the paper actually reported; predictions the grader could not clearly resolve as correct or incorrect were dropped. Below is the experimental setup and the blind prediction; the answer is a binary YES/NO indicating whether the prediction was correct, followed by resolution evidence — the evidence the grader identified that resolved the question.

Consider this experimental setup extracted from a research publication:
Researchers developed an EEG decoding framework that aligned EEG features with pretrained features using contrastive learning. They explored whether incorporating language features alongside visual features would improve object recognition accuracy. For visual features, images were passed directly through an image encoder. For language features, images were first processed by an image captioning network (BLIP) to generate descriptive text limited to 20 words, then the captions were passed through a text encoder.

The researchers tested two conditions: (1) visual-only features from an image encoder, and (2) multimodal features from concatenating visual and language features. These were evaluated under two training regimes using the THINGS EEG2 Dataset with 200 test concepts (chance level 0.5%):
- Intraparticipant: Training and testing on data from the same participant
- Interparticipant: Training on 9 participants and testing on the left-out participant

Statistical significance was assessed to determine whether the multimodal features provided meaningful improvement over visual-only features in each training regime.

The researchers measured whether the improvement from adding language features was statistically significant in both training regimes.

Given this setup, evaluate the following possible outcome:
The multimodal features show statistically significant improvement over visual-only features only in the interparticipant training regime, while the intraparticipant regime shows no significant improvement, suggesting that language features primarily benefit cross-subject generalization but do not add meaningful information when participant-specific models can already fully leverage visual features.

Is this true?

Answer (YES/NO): NO